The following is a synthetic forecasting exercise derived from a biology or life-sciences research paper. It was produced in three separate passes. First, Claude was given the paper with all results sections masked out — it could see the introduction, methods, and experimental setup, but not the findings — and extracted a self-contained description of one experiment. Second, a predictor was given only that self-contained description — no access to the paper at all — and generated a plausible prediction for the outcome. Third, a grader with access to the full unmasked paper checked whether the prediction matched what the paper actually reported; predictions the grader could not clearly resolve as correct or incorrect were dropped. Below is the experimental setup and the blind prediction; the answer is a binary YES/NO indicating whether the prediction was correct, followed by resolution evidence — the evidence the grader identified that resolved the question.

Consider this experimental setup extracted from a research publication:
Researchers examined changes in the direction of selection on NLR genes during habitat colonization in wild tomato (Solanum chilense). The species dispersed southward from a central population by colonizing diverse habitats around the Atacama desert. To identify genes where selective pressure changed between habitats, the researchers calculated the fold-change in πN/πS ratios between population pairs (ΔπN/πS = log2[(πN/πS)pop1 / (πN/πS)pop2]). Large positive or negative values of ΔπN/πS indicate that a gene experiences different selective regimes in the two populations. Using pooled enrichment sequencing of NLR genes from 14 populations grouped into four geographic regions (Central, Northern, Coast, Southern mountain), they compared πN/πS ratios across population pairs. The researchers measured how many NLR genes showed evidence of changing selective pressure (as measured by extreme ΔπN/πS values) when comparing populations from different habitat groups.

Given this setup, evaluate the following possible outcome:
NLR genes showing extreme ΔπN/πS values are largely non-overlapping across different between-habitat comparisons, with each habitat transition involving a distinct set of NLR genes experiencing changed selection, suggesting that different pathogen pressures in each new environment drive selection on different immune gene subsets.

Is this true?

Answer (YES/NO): NO